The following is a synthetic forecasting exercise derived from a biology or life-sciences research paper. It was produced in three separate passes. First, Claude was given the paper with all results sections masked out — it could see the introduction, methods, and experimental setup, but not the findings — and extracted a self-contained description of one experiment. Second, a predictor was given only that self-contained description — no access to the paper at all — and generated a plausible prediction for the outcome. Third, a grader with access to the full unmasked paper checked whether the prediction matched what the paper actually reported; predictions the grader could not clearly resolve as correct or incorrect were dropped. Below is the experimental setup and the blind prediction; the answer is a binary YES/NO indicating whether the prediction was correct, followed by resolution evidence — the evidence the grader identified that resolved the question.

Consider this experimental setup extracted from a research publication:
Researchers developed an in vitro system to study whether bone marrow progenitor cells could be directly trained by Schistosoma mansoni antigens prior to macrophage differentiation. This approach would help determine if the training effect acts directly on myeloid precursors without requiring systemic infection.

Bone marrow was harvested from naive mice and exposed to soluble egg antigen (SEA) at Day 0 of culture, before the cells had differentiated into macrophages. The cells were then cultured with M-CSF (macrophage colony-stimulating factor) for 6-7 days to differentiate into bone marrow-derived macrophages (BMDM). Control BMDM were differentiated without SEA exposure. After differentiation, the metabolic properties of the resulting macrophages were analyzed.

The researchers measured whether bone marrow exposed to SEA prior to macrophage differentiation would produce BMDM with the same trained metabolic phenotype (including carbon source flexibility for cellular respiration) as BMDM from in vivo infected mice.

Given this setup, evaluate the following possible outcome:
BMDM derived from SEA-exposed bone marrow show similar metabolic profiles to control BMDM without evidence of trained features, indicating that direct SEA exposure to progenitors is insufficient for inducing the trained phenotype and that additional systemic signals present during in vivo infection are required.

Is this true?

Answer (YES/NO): NO